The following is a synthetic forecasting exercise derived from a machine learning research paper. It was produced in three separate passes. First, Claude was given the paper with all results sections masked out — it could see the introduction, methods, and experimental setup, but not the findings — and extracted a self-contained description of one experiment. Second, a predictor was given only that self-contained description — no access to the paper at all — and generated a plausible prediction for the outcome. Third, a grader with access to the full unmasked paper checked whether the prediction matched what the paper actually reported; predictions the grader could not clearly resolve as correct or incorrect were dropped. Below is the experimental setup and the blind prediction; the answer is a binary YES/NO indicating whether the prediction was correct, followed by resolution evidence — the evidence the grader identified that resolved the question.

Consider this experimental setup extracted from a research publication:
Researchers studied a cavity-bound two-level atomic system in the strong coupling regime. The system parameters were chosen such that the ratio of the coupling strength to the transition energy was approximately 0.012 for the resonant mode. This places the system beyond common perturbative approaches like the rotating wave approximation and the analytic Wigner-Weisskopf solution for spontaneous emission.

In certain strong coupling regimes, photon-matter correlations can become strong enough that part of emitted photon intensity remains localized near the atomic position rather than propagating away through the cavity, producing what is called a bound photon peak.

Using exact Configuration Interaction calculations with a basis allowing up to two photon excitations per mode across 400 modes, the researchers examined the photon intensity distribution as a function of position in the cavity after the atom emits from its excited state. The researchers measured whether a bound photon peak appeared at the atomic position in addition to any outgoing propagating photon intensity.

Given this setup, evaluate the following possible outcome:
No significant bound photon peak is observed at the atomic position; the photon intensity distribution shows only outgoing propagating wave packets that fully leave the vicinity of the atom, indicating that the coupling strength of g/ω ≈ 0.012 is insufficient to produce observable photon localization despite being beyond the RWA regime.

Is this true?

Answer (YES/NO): NO